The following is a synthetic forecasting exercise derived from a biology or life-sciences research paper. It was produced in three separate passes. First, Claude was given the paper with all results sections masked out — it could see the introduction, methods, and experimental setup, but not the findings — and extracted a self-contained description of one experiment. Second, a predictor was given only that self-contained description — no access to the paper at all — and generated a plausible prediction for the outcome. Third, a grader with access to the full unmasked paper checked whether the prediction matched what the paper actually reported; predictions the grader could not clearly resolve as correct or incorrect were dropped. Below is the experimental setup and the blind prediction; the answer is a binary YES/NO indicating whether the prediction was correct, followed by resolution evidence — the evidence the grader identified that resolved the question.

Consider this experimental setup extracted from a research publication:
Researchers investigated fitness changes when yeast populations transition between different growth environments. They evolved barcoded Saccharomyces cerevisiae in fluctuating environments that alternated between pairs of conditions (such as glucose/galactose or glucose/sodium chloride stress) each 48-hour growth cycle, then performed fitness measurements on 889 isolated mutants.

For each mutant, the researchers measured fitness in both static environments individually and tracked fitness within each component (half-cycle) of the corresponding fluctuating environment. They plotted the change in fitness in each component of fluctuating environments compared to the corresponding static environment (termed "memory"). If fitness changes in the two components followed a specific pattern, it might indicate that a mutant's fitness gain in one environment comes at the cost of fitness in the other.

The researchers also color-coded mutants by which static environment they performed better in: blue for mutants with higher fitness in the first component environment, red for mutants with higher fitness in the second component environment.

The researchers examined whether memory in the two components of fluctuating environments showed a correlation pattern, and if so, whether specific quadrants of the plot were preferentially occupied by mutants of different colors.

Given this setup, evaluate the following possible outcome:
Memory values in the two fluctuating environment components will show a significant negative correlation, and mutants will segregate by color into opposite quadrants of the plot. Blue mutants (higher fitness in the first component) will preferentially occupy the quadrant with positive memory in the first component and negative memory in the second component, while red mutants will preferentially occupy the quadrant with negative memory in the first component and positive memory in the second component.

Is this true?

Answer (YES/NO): NO